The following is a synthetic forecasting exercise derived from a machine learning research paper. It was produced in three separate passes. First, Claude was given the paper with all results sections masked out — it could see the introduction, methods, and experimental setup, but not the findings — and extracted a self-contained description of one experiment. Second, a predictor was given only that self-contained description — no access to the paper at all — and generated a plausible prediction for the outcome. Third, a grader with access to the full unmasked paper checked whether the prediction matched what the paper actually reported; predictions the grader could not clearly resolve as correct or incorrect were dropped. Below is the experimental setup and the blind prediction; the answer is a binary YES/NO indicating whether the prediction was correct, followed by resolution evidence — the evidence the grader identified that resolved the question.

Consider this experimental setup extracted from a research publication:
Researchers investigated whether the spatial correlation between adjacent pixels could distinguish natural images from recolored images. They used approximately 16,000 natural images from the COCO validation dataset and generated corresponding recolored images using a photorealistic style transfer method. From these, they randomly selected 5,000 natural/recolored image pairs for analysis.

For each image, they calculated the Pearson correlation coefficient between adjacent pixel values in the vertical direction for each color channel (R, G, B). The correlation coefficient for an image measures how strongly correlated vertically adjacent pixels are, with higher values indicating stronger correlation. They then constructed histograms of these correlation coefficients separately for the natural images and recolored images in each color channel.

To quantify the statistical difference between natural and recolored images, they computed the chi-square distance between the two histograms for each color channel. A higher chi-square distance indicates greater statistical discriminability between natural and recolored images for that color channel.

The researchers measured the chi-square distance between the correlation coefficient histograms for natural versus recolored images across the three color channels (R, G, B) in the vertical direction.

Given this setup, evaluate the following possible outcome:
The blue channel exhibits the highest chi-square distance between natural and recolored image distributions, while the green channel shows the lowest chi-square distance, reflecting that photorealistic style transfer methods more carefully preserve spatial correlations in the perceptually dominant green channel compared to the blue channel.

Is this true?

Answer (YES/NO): NO